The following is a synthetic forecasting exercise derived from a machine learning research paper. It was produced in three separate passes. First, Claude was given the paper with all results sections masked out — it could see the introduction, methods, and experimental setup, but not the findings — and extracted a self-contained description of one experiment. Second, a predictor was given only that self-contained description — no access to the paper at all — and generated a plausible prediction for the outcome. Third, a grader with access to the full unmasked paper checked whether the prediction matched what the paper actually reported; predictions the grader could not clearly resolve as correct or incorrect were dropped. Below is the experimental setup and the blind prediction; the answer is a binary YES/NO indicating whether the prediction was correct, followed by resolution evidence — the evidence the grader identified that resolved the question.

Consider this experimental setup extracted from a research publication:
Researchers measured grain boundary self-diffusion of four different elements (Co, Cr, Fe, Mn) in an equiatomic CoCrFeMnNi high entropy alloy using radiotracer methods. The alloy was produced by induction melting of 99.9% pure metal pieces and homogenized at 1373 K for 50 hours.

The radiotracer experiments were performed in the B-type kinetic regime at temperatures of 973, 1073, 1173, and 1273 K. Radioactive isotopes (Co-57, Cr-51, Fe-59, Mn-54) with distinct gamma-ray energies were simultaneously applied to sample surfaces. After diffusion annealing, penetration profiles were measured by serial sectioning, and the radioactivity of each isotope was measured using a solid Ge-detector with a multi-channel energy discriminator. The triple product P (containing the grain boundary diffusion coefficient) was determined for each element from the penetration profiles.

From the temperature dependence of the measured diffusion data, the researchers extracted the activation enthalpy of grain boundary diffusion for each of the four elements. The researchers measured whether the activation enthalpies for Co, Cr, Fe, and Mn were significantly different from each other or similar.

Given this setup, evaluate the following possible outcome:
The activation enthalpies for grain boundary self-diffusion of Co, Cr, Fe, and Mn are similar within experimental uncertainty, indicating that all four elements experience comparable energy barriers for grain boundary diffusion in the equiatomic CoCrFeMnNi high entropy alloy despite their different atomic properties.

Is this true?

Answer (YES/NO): YES